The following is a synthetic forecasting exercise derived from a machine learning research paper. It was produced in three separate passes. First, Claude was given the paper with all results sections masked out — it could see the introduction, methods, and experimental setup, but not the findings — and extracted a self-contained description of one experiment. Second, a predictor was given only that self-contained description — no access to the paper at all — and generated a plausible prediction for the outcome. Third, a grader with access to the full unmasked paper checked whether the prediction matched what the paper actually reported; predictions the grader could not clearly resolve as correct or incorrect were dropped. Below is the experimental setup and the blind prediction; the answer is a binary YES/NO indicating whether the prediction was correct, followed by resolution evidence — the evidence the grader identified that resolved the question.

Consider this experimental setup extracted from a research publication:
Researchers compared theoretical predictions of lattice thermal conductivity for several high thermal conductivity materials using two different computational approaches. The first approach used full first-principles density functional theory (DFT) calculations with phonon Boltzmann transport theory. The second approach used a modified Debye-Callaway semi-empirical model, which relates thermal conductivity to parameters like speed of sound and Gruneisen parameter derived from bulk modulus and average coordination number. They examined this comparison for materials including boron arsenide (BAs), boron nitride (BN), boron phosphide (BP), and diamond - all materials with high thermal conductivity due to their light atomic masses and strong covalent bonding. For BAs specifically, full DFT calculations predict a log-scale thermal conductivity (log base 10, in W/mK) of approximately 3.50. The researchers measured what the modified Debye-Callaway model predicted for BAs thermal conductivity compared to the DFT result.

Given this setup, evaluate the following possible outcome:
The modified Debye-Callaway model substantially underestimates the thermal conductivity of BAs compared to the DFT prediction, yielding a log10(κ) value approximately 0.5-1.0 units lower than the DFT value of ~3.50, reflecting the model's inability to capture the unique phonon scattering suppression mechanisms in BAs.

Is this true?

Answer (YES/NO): NO